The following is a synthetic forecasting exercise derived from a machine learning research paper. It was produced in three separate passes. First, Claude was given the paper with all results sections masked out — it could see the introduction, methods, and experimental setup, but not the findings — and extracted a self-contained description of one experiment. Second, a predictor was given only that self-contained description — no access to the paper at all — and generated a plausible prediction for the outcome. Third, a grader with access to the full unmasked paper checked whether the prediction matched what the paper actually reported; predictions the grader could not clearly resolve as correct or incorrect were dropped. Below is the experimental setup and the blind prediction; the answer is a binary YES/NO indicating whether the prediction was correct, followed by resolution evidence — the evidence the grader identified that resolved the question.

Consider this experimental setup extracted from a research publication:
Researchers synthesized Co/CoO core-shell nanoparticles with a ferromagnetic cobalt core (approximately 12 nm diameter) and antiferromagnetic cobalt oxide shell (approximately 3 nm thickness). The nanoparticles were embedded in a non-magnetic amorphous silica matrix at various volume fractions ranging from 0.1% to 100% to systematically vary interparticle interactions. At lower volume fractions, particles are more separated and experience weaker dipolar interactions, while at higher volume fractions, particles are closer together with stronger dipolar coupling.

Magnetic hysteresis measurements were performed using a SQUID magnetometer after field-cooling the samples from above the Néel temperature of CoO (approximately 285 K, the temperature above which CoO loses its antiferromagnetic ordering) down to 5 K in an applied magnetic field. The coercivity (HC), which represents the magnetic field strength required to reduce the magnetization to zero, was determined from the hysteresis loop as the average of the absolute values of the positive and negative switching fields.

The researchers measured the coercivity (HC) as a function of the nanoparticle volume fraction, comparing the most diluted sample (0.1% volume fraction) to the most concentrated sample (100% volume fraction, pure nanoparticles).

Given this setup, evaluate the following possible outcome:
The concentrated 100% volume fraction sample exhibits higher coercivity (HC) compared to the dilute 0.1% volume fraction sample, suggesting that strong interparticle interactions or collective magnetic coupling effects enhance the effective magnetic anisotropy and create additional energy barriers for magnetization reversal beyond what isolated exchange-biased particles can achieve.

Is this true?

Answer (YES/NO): YES